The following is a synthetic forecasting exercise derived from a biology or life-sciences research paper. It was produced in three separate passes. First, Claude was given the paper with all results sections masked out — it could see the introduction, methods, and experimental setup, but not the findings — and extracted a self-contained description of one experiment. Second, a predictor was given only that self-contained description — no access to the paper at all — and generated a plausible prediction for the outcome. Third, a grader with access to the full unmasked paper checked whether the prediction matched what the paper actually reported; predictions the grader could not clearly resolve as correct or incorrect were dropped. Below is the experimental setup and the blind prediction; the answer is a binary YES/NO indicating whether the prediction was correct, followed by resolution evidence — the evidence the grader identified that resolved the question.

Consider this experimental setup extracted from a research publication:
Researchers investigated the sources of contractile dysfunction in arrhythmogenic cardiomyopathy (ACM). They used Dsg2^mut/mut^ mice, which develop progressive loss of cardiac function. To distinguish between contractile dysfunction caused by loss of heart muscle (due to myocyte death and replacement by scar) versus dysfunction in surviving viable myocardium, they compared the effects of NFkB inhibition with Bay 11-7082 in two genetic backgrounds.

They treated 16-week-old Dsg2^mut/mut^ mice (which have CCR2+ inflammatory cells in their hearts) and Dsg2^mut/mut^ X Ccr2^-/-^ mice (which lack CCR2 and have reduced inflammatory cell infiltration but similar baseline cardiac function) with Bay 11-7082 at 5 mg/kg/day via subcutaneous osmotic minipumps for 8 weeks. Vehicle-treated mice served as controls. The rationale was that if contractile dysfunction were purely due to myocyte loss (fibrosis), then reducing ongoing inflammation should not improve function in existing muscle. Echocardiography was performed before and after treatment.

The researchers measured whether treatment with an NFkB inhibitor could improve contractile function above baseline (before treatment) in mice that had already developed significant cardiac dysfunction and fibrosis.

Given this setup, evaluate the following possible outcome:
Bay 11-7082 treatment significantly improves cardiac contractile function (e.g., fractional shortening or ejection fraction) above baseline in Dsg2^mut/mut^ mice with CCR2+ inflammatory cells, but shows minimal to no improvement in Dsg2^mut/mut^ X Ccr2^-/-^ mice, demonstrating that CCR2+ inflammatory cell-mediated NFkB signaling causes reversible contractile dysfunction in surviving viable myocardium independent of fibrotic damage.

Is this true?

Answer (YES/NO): NO